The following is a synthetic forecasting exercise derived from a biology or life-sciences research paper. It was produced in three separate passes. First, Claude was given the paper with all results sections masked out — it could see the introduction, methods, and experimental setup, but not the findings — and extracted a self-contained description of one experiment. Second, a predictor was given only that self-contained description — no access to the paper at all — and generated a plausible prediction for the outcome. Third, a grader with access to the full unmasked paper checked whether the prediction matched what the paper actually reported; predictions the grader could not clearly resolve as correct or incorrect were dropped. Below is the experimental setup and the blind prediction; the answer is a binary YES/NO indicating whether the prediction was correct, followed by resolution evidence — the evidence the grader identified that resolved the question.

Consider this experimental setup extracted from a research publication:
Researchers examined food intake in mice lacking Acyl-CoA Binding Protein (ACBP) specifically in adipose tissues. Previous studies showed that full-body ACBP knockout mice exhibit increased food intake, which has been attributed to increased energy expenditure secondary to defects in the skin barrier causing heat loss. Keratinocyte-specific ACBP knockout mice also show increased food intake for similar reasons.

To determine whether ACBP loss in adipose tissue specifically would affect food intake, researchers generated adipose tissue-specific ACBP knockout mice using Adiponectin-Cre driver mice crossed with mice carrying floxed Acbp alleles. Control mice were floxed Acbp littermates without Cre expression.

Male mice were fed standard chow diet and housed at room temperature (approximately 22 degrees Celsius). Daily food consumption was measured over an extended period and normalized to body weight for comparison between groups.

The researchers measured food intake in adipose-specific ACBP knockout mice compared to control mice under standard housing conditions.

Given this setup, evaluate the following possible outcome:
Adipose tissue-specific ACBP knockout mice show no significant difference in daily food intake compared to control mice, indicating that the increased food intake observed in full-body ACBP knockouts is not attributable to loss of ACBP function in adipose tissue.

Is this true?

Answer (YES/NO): YES